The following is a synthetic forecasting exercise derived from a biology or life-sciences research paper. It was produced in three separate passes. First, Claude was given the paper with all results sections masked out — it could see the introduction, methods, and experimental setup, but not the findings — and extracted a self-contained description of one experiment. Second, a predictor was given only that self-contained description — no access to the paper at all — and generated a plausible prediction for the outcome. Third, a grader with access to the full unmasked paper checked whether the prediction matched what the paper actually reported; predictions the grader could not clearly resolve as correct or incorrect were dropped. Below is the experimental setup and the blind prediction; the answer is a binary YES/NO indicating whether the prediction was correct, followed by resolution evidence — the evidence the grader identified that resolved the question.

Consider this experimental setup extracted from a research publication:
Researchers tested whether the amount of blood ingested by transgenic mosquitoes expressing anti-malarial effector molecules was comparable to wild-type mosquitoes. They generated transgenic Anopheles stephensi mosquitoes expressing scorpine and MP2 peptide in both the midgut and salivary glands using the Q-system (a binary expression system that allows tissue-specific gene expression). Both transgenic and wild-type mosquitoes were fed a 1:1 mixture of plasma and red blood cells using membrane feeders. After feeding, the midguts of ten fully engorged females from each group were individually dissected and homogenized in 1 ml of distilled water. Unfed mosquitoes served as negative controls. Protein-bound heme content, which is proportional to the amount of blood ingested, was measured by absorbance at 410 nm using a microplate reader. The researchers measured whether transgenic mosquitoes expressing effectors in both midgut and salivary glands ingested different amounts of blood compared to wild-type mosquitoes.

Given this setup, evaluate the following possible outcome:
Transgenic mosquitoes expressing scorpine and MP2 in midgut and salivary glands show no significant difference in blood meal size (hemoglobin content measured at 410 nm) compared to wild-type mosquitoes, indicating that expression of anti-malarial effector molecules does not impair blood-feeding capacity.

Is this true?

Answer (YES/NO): YES